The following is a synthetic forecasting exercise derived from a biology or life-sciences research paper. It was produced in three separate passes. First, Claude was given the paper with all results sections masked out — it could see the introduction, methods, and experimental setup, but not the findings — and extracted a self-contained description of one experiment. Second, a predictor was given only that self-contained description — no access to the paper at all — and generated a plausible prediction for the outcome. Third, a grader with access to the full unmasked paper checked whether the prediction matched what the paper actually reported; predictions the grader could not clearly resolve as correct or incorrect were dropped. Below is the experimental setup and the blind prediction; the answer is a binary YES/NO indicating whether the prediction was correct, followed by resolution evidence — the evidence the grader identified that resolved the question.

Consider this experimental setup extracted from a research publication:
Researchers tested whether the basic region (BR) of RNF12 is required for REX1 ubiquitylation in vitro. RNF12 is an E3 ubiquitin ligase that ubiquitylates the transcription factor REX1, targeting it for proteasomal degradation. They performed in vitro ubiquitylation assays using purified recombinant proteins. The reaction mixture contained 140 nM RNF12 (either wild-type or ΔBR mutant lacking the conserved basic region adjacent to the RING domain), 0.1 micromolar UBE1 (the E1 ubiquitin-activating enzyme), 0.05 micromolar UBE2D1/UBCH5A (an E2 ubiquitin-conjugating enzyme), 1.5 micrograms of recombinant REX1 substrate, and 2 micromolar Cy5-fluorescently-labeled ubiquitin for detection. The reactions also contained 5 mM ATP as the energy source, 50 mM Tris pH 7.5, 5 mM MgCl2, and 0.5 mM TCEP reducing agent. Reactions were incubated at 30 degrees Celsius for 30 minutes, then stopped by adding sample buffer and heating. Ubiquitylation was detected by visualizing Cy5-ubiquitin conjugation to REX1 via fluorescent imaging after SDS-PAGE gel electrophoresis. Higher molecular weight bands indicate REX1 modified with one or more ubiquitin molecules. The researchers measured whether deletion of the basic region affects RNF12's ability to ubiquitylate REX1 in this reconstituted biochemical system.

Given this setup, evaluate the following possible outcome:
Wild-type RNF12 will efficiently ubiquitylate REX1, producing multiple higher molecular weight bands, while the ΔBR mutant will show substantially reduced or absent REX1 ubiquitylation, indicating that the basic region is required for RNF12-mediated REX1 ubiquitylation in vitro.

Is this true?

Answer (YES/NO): YES